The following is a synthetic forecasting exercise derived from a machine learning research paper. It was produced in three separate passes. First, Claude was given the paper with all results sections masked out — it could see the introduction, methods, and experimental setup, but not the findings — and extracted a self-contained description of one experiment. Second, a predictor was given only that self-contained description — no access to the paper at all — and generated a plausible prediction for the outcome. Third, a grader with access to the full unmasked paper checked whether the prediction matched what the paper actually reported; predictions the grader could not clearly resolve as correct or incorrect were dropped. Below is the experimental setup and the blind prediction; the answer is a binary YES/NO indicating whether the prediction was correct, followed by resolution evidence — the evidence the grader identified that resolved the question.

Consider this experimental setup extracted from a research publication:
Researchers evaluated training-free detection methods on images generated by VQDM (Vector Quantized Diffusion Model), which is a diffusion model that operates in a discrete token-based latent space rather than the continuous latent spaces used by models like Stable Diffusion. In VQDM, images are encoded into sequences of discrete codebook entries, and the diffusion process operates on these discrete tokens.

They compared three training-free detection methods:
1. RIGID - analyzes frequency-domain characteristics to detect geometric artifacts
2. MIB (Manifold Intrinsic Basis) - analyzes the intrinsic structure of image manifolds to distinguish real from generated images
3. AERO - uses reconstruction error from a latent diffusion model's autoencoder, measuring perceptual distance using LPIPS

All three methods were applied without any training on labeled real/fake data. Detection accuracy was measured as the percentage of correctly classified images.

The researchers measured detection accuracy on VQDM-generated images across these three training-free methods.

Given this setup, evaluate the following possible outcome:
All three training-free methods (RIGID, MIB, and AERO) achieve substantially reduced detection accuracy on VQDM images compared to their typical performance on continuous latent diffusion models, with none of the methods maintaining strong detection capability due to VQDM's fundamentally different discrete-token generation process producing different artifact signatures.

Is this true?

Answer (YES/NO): NO